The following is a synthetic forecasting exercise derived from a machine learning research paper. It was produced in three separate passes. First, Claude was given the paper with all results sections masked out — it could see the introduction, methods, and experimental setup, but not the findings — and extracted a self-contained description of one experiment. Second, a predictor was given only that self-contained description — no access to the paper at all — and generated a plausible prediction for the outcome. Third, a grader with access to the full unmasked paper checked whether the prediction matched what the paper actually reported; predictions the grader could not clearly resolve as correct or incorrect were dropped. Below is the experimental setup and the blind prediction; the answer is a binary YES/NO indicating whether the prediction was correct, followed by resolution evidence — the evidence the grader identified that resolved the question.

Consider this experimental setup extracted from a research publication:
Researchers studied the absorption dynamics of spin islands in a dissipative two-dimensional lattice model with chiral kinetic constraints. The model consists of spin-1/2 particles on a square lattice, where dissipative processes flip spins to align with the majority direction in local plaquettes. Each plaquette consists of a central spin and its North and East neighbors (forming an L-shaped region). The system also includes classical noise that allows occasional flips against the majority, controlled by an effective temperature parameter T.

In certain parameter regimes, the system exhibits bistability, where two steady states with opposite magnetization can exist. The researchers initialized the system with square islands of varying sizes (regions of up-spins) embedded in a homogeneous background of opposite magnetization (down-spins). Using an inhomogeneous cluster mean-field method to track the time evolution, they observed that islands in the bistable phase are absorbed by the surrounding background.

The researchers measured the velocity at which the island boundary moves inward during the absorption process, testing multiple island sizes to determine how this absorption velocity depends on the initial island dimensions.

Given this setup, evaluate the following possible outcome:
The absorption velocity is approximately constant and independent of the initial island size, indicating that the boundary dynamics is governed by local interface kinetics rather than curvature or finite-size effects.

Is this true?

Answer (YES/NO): YES